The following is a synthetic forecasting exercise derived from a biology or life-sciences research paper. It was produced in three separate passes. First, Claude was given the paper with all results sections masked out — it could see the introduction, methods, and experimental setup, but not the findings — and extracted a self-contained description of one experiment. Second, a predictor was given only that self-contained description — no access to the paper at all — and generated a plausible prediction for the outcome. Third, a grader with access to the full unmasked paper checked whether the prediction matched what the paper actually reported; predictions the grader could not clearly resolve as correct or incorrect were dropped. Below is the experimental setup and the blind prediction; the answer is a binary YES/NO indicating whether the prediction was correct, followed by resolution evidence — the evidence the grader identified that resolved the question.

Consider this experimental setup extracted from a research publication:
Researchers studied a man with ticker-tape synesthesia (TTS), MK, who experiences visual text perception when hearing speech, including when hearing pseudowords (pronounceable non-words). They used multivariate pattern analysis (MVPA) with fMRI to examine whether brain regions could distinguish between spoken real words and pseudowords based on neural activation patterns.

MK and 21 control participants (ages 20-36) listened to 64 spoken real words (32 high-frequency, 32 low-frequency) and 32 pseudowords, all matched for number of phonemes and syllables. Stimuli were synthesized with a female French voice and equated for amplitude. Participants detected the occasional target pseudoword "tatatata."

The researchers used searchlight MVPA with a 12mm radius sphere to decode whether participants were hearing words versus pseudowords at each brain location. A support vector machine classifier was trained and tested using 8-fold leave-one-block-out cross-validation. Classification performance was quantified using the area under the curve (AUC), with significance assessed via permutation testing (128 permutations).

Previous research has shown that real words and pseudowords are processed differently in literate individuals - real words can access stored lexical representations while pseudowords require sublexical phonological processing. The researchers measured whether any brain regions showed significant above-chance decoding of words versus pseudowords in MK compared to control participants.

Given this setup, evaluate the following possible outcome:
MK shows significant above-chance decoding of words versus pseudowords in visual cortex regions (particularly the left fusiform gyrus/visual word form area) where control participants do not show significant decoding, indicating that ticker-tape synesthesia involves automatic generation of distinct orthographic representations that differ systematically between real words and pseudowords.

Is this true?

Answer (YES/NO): NO